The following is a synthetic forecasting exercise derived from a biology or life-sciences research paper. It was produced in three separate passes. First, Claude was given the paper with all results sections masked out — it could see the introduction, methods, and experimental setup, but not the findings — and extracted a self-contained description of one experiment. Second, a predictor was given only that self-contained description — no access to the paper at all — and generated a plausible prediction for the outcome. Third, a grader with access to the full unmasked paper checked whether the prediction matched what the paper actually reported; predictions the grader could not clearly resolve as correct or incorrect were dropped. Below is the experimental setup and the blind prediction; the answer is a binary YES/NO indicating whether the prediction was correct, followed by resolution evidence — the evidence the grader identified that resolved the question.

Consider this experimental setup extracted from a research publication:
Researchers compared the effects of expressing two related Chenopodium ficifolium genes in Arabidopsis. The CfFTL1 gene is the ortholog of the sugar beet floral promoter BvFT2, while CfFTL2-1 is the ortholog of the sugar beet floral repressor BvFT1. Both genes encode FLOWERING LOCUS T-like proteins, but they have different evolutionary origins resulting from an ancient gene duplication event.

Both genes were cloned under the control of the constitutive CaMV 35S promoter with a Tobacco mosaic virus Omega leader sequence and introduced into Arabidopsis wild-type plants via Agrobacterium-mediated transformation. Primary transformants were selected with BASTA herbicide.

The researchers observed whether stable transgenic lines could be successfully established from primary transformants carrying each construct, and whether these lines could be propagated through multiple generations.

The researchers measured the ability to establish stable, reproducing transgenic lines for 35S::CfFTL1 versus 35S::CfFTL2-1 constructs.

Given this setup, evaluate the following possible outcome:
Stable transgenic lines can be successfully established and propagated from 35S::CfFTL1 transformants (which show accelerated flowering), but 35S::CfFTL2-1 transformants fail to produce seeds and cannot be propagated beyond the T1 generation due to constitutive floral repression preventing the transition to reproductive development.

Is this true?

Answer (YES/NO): NO